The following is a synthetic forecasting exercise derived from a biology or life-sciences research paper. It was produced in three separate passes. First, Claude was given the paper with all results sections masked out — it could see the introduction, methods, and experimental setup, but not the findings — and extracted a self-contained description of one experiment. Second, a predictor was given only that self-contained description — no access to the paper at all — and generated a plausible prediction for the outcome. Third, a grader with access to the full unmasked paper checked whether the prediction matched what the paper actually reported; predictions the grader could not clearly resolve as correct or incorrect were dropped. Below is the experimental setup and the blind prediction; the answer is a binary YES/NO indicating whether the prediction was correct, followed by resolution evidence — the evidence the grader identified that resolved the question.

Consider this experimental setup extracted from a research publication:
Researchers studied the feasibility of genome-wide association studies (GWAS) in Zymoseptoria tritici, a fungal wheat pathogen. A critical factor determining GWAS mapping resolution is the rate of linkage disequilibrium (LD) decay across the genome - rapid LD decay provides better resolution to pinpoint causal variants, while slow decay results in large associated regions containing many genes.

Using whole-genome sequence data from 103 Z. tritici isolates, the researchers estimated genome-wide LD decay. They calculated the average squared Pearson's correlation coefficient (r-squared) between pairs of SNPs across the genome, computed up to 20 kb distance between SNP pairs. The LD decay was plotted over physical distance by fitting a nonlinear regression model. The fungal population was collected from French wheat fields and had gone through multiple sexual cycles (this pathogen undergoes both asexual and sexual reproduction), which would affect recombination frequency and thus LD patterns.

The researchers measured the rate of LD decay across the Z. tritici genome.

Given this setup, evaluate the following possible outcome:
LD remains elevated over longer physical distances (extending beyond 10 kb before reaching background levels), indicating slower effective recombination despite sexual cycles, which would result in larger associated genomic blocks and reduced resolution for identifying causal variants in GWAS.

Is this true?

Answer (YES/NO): NO